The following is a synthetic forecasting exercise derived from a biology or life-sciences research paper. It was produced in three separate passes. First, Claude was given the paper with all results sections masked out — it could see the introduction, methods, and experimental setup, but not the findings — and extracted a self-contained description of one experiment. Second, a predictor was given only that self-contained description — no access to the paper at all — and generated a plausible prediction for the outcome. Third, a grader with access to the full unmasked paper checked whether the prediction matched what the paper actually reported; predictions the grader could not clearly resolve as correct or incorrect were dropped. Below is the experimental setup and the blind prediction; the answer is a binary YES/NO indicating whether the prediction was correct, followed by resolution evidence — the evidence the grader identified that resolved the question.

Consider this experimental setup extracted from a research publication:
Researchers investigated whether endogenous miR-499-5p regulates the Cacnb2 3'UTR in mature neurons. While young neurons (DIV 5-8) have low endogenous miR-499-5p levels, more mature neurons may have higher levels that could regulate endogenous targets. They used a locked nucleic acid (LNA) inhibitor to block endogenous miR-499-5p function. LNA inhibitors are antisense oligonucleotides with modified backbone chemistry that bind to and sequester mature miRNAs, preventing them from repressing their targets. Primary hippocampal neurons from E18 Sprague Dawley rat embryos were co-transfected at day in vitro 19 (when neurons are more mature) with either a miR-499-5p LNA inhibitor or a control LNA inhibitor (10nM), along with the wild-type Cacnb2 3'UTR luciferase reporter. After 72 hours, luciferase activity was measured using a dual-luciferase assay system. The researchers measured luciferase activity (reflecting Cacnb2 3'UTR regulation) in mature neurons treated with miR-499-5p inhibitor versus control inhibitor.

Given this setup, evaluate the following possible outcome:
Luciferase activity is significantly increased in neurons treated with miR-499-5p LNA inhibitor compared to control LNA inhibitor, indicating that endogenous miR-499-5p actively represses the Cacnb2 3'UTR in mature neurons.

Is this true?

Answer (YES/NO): YES